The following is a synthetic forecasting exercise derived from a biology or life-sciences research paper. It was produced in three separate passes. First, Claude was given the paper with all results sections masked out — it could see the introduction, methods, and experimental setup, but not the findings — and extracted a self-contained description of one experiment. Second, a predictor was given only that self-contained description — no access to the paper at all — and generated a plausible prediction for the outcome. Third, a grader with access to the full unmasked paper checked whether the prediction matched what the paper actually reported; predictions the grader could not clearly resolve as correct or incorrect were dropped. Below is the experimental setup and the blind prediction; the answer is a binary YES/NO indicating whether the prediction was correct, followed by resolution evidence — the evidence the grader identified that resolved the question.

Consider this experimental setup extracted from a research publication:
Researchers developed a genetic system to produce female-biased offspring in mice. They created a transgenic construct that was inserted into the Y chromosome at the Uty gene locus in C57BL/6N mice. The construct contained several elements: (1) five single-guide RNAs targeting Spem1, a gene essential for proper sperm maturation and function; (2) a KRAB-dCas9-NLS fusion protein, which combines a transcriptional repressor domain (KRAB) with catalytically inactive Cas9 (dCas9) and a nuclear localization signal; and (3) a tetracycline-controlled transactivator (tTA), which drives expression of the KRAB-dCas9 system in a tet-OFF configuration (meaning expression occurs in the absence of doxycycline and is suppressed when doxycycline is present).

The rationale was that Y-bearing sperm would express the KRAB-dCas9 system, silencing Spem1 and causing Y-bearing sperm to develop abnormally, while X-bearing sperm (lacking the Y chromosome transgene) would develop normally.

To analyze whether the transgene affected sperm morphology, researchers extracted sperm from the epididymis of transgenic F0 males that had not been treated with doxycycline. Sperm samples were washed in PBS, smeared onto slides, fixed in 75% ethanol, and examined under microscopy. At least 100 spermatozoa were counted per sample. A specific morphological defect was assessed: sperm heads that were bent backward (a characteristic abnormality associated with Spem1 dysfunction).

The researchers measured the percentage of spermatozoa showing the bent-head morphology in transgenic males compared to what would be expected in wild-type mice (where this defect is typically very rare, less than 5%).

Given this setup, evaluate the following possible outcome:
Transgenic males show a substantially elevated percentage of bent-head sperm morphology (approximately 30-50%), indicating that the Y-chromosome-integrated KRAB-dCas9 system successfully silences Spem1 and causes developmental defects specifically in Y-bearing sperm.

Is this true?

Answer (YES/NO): NO